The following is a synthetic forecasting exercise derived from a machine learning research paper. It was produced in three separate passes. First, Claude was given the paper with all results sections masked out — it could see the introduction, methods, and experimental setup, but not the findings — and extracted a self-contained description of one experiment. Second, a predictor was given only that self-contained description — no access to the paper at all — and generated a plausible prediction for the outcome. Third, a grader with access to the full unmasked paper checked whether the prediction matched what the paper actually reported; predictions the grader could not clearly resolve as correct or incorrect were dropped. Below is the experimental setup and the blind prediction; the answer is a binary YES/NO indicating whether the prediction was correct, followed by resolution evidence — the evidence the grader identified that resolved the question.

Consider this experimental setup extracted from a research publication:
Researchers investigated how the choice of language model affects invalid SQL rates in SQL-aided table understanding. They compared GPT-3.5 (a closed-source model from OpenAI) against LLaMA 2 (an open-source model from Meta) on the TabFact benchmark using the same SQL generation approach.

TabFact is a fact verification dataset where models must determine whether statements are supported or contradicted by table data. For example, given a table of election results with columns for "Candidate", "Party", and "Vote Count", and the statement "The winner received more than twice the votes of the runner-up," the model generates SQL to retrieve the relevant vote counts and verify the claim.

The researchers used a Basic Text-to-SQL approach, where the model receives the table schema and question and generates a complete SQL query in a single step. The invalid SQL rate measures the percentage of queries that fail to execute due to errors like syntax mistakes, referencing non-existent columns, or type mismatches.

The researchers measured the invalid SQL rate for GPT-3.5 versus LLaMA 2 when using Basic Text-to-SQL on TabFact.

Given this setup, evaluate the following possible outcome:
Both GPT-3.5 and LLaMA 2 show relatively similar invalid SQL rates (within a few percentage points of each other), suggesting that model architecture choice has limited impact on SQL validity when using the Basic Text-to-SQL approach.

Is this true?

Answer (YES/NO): NO